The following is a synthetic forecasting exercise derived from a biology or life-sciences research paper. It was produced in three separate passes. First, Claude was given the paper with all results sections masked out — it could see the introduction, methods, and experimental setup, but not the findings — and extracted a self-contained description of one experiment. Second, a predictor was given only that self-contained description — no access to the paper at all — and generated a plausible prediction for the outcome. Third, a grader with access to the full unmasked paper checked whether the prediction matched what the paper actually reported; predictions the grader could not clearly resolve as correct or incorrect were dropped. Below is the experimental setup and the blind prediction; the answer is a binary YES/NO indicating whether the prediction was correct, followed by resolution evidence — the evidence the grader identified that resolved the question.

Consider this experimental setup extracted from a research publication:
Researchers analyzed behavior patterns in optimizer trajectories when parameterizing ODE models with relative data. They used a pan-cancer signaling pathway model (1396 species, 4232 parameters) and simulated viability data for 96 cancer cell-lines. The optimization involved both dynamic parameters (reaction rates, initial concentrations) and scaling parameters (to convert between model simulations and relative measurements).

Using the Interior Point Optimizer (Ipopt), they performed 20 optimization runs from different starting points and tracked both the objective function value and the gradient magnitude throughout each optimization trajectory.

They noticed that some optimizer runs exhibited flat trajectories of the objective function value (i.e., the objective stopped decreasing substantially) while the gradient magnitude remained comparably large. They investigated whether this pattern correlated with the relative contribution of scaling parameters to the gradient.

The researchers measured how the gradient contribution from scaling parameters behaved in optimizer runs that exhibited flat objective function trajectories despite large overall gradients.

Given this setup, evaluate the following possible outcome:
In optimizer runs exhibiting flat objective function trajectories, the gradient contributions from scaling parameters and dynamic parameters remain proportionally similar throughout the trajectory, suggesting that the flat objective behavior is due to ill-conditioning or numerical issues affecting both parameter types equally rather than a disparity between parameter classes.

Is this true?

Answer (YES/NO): NO